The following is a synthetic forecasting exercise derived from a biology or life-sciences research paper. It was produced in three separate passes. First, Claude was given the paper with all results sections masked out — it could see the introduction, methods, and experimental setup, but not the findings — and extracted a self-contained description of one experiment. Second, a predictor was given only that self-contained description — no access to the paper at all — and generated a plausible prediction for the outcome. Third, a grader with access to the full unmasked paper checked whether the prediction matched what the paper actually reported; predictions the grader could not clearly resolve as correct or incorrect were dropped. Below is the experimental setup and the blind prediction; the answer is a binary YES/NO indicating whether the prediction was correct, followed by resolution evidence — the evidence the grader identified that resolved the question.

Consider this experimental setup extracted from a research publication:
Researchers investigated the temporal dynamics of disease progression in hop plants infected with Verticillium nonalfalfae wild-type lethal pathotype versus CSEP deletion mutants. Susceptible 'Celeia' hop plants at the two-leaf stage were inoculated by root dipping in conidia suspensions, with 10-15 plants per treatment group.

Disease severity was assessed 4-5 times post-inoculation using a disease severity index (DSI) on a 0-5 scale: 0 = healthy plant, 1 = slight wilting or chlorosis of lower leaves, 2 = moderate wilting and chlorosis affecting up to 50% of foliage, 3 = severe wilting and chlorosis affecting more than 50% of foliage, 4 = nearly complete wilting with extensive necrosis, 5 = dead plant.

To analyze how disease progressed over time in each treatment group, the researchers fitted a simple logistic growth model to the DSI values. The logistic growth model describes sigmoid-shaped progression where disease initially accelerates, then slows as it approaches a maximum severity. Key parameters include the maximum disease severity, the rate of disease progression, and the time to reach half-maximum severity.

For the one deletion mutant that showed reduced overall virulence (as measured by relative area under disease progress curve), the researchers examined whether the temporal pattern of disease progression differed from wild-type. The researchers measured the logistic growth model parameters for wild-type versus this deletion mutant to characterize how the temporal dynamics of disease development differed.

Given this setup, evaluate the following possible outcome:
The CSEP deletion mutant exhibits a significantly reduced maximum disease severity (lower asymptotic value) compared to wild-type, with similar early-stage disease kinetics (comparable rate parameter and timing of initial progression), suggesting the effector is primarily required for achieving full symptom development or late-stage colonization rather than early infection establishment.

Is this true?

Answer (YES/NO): NO